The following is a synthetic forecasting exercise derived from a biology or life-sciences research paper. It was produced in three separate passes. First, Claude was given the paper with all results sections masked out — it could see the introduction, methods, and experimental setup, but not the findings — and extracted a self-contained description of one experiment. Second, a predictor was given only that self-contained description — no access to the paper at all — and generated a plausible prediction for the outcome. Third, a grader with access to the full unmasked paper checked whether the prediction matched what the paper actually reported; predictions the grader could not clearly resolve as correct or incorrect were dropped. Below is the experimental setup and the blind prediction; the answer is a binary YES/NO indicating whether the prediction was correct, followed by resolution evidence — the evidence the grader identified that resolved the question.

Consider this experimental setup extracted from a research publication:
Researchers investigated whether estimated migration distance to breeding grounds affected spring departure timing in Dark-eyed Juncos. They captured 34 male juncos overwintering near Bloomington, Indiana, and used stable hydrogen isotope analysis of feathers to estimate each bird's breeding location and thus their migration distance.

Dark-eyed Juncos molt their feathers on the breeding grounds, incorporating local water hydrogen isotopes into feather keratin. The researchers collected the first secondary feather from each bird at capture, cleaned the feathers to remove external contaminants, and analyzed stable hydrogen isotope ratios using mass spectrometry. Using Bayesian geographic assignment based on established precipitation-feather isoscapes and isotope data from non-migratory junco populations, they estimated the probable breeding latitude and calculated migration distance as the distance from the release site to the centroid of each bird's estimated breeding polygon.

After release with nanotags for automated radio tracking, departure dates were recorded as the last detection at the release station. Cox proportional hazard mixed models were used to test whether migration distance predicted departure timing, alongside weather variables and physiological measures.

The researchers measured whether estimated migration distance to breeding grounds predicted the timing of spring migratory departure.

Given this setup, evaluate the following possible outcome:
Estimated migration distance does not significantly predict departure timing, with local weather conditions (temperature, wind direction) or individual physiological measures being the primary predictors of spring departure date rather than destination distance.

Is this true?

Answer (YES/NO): YES